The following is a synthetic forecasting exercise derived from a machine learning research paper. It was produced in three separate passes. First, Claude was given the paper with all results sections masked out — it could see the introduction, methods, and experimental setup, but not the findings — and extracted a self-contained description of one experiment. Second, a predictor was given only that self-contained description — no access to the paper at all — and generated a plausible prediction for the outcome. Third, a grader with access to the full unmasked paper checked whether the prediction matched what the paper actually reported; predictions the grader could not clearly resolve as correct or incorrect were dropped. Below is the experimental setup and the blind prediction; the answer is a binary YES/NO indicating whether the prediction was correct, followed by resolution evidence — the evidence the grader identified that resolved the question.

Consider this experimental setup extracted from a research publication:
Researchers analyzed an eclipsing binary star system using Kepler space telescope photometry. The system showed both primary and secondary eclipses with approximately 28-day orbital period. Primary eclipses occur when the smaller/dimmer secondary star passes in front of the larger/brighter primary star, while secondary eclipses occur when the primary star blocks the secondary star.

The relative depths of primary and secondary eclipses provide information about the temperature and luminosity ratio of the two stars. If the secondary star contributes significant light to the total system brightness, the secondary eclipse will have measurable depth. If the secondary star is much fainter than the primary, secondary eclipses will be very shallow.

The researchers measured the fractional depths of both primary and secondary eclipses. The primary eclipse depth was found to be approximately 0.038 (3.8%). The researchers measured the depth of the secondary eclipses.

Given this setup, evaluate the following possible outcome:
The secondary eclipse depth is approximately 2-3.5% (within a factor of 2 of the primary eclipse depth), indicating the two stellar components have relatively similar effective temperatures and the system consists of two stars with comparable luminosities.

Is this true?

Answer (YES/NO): NO